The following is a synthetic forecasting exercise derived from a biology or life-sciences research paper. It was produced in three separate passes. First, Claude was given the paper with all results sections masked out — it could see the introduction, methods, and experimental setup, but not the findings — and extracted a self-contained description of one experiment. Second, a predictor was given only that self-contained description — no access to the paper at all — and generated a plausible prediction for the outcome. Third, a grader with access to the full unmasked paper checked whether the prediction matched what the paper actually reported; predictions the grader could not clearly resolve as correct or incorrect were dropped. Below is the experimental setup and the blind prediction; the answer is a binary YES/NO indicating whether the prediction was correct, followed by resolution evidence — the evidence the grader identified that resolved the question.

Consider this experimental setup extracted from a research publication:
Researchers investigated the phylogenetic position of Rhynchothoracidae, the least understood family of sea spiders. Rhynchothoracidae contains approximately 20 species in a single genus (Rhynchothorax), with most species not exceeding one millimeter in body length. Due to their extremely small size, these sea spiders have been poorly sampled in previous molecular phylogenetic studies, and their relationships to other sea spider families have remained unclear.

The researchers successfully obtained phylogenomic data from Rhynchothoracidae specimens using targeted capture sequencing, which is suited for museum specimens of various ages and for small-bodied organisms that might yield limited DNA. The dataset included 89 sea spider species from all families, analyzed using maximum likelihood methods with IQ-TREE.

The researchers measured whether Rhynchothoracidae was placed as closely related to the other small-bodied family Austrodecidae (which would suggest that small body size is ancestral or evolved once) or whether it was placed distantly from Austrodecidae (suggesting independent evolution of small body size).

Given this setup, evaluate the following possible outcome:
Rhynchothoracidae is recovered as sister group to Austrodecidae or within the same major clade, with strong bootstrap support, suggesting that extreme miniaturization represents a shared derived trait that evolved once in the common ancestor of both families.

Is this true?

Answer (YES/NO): NO